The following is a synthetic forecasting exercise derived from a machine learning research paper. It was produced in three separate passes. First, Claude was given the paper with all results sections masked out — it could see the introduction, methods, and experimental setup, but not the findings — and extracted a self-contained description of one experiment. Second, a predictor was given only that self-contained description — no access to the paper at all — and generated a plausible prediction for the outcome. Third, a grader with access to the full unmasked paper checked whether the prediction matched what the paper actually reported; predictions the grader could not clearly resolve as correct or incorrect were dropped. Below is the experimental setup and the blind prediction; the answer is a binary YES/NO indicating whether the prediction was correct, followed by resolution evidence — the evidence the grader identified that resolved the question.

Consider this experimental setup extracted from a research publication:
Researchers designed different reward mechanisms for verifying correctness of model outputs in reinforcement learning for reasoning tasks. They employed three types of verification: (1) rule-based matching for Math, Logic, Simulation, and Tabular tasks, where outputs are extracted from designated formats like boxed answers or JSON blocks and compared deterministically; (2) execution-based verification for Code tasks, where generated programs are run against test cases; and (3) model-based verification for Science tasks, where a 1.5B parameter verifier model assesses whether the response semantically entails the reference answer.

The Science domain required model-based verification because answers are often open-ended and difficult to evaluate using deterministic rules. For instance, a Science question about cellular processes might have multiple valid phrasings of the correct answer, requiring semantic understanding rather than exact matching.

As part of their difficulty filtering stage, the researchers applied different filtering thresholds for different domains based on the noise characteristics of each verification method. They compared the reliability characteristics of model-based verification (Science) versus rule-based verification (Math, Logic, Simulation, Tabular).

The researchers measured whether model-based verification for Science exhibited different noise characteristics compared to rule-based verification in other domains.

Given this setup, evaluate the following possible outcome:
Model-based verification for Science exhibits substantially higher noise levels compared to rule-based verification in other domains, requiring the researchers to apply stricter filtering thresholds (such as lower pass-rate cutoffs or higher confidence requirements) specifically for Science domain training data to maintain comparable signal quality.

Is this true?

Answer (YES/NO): YES